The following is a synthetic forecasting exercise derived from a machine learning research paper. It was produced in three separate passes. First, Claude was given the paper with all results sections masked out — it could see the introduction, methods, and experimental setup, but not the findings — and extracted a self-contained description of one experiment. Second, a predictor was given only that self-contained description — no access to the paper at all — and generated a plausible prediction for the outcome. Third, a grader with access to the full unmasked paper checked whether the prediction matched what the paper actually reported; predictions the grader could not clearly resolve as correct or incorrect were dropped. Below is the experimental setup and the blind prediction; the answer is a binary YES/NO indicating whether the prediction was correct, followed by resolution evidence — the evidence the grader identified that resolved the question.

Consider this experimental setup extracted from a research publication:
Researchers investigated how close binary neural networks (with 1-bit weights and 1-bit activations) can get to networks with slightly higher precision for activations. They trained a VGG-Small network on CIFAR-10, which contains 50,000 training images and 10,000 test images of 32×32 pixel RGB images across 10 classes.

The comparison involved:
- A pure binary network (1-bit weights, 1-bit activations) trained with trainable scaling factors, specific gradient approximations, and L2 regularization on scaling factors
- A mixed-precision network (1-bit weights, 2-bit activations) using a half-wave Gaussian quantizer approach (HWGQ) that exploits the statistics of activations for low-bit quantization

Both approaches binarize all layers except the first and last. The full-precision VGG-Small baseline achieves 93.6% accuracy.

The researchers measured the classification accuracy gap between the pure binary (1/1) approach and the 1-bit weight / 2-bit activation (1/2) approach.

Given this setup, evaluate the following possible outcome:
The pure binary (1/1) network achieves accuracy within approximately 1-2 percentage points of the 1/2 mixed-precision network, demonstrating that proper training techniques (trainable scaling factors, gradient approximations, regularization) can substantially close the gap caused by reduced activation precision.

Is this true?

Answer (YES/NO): NO